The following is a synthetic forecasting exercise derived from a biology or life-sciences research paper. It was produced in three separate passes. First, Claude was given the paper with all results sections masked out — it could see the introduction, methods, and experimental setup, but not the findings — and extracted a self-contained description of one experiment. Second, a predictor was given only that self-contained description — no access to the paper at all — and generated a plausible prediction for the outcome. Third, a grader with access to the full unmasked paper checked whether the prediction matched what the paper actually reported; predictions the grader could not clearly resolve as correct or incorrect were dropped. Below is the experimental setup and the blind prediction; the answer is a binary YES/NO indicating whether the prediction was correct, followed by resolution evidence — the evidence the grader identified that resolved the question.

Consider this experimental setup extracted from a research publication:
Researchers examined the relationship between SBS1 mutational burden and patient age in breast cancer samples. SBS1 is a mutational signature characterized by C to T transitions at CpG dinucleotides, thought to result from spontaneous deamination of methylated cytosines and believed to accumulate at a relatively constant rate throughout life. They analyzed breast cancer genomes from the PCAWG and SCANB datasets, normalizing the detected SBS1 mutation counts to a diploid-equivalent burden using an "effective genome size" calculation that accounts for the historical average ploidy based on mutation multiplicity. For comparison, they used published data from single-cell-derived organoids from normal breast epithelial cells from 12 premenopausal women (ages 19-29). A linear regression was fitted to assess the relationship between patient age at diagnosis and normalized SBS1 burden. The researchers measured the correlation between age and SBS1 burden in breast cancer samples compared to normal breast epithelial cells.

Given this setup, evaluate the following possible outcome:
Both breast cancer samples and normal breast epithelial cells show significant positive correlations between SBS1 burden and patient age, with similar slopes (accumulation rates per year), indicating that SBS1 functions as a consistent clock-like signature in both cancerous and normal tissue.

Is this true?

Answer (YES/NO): NO